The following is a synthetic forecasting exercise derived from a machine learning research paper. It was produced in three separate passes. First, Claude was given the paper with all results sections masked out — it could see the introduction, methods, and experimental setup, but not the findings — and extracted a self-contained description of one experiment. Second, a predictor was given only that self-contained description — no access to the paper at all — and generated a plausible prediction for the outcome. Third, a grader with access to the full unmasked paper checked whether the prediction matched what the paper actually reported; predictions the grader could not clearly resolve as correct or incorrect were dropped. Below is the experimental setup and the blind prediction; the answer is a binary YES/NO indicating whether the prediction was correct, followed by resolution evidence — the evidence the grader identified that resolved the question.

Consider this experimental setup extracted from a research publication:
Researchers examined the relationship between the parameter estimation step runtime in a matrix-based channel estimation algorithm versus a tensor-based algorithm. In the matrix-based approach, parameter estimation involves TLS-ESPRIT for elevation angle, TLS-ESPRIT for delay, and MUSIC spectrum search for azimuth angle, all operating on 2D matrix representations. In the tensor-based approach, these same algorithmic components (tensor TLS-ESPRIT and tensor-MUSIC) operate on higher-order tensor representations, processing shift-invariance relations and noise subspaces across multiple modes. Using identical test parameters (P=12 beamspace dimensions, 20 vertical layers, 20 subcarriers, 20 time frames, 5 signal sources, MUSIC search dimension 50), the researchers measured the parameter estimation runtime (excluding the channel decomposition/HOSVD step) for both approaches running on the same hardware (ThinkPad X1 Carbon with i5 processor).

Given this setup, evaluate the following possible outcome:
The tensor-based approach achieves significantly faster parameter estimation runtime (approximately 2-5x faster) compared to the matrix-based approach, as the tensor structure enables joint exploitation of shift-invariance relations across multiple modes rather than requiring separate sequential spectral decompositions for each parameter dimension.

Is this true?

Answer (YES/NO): NO